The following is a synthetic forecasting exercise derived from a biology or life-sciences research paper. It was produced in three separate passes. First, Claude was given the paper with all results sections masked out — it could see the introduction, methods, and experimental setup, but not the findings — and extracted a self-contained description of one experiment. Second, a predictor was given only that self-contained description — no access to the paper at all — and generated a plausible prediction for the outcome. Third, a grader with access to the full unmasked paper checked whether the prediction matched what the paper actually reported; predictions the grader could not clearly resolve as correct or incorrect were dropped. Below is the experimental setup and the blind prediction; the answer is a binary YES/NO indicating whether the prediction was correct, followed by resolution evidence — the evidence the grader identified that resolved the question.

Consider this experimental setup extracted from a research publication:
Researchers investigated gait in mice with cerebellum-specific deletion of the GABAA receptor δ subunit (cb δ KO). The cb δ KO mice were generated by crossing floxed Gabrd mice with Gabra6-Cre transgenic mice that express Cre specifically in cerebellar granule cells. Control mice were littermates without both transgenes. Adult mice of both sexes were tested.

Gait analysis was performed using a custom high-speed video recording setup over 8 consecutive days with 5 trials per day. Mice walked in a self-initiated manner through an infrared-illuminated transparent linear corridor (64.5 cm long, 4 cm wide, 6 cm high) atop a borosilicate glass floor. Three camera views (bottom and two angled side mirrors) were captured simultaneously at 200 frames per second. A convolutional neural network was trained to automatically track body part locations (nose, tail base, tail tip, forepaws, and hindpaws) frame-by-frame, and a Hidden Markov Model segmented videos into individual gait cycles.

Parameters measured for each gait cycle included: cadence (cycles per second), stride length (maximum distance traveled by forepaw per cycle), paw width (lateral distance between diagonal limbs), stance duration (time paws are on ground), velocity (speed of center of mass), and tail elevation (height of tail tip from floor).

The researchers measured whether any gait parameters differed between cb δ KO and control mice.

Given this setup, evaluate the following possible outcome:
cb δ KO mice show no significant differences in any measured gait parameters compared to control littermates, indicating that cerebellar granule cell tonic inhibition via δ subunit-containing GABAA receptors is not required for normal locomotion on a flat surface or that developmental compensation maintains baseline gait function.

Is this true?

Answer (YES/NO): YES